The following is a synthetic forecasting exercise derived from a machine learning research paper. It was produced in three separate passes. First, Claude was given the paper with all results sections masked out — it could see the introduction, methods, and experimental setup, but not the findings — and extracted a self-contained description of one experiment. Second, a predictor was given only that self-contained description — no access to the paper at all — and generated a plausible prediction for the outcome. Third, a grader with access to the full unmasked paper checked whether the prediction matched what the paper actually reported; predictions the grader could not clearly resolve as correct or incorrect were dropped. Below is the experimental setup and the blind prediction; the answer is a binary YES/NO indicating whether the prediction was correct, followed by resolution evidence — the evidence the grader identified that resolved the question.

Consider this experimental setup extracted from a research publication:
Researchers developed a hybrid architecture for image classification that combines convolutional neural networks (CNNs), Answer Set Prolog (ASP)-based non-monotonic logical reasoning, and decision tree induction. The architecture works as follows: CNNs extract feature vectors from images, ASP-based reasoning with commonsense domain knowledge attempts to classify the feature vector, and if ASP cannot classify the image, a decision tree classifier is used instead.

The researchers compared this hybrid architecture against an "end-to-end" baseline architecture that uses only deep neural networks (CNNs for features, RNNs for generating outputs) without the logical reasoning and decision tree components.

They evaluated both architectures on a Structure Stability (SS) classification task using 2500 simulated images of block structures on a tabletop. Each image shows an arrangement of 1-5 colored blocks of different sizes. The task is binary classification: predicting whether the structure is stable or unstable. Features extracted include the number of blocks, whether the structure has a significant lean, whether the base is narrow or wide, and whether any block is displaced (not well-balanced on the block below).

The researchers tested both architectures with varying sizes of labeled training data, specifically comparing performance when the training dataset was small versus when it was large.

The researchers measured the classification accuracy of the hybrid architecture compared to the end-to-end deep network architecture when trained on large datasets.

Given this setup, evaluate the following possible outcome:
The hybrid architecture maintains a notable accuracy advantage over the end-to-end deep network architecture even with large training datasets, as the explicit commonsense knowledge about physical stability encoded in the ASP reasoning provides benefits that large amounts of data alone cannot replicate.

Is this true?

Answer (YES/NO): NO